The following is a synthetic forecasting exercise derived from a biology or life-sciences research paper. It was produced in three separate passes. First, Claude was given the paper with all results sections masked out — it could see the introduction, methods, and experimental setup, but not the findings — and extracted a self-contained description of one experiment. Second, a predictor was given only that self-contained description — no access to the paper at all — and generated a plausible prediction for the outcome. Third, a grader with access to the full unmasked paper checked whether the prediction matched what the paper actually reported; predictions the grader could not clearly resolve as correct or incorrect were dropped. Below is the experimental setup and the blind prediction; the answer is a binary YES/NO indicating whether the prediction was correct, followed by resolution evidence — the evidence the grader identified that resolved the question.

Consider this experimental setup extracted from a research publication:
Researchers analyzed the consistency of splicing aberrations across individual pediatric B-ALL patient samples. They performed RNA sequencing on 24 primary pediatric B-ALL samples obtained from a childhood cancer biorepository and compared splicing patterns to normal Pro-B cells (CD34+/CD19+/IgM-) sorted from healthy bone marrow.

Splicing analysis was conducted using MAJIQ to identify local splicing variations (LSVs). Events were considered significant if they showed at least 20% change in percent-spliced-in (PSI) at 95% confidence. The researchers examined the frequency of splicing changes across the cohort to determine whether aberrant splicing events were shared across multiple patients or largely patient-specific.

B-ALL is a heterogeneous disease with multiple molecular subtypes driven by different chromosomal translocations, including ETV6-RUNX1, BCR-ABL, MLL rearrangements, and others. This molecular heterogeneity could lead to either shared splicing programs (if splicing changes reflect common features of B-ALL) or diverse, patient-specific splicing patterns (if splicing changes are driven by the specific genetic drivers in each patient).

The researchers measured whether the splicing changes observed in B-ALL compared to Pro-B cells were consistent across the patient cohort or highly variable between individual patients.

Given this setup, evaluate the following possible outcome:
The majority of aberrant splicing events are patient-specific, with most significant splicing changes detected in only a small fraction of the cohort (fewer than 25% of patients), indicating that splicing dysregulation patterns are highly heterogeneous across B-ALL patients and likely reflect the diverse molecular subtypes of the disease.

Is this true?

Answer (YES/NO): YES